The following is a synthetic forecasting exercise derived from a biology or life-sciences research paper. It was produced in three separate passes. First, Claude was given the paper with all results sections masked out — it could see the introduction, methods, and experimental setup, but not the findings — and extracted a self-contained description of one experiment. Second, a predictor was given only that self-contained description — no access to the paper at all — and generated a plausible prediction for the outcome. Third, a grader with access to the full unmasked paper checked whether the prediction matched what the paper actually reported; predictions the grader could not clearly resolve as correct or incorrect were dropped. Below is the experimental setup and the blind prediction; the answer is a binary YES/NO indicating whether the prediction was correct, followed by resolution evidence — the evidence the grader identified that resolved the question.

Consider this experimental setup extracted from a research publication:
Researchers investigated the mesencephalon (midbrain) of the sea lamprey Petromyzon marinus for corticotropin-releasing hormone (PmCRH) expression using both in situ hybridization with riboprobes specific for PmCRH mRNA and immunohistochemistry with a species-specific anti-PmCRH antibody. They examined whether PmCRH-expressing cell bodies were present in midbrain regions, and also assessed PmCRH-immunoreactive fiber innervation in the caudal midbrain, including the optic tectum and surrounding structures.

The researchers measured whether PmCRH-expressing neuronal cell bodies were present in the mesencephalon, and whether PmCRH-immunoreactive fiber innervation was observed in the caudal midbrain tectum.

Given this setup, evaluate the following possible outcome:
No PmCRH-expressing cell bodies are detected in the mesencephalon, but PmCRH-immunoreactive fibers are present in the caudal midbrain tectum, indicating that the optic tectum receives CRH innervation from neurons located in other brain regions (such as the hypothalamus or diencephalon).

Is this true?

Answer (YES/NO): YES